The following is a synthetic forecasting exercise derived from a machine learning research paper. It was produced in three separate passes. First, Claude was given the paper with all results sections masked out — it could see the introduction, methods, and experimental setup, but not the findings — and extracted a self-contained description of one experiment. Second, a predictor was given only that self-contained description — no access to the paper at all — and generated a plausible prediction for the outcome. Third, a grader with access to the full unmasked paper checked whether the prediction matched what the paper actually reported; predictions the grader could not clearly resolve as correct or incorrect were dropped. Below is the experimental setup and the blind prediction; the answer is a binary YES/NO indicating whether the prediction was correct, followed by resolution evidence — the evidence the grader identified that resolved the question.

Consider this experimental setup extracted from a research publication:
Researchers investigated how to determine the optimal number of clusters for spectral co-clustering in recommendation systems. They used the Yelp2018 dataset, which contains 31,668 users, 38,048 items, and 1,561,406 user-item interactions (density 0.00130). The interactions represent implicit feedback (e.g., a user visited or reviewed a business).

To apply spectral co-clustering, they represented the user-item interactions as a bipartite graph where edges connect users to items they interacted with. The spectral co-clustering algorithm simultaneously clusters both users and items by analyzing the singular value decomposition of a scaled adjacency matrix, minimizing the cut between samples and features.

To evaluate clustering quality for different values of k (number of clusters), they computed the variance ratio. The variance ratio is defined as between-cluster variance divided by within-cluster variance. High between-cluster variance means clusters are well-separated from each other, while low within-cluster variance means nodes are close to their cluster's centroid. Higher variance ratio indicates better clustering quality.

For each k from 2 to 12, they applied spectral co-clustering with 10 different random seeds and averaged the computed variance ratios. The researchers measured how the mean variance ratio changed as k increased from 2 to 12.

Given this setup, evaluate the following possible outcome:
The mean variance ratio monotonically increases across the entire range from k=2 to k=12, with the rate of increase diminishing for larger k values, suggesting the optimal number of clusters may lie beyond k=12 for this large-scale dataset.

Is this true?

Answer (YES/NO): NO